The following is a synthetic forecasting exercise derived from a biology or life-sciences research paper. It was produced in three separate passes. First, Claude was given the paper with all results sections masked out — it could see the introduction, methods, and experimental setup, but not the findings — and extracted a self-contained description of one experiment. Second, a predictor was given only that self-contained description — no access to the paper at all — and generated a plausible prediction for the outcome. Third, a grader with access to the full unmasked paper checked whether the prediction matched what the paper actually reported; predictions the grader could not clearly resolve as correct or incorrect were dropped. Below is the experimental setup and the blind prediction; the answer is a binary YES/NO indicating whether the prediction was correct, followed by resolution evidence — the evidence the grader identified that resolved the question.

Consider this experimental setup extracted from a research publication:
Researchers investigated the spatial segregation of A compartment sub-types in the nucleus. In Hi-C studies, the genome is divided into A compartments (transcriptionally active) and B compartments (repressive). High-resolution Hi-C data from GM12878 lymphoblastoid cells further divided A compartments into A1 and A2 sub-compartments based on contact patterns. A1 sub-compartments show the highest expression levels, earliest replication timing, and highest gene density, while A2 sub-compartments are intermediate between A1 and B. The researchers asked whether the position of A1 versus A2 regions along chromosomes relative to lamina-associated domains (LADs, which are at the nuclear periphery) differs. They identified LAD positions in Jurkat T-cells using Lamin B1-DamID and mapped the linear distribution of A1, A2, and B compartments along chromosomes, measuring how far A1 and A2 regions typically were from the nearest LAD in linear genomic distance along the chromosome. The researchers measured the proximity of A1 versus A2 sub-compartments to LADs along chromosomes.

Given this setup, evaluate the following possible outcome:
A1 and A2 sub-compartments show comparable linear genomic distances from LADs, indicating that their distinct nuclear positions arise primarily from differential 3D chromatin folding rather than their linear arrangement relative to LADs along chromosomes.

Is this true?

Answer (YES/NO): NO